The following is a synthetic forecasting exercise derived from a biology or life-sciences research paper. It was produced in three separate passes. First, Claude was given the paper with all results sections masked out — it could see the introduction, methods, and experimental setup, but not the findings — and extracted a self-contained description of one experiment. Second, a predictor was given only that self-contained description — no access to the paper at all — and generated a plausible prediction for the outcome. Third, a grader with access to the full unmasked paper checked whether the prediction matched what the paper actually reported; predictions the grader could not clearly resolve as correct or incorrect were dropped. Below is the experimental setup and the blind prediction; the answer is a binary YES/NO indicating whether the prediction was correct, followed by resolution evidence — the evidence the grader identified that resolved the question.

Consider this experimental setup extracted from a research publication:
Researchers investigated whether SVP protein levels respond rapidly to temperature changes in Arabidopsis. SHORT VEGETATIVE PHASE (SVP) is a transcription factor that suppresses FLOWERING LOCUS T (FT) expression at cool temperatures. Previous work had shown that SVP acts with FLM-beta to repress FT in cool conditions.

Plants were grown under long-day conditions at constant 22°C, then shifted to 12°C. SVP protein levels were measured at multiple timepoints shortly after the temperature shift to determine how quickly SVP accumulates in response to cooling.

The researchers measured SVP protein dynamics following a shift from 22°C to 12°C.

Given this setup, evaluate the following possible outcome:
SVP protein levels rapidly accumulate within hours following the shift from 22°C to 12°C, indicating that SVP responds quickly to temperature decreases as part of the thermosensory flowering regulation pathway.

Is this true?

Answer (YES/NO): YES